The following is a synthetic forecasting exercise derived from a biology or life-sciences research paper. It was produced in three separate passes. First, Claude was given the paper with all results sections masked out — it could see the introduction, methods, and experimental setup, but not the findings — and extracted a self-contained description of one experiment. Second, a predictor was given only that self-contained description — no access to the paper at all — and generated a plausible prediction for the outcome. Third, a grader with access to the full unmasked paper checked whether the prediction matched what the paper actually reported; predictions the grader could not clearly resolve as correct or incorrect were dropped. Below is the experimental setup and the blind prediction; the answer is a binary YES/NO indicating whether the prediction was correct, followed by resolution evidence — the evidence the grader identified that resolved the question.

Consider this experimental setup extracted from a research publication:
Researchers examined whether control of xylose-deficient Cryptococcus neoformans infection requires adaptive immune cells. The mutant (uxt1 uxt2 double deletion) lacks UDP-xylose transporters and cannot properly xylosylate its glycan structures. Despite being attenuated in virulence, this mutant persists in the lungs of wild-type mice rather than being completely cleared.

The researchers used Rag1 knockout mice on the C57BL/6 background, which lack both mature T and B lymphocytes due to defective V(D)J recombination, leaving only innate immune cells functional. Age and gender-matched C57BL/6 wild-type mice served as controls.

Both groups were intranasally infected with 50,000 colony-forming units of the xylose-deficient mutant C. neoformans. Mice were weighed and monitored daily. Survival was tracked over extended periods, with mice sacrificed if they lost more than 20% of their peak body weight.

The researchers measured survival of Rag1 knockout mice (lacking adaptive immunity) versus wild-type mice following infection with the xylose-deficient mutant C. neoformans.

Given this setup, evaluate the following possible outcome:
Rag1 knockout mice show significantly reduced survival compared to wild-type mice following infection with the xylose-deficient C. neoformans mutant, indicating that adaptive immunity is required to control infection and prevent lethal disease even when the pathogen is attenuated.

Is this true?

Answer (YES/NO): YES